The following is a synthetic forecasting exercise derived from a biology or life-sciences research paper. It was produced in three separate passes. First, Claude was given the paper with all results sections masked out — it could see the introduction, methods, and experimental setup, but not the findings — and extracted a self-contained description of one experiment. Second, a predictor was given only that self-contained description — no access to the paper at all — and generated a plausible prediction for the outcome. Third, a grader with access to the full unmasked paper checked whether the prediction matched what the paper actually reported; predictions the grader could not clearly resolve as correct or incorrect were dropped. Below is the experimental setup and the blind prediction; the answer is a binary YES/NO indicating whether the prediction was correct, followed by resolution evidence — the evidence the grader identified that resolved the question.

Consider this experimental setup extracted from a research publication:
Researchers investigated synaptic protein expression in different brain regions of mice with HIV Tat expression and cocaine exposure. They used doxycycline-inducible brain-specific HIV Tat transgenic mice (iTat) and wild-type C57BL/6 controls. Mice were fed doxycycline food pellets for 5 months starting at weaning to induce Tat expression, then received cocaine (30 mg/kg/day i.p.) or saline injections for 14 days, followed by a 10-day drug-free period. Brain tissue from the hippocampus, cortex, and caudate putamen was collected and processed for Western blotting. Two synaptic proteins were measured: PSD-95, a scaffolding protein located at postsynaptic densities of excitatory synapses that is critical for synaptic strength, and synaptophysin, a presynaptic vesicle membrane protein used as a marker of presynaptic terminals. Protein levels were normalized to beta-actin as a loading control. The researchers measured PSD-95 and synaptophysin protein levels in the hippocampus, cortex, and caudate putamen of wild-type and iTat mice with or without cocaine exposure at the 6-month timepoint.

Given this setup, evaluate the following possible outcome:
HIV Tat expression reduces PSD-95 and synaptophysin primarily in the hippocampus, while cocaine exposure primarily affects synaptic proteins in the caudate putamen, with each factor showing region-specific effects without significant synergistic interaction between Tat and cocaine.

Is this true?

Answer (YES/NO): NO